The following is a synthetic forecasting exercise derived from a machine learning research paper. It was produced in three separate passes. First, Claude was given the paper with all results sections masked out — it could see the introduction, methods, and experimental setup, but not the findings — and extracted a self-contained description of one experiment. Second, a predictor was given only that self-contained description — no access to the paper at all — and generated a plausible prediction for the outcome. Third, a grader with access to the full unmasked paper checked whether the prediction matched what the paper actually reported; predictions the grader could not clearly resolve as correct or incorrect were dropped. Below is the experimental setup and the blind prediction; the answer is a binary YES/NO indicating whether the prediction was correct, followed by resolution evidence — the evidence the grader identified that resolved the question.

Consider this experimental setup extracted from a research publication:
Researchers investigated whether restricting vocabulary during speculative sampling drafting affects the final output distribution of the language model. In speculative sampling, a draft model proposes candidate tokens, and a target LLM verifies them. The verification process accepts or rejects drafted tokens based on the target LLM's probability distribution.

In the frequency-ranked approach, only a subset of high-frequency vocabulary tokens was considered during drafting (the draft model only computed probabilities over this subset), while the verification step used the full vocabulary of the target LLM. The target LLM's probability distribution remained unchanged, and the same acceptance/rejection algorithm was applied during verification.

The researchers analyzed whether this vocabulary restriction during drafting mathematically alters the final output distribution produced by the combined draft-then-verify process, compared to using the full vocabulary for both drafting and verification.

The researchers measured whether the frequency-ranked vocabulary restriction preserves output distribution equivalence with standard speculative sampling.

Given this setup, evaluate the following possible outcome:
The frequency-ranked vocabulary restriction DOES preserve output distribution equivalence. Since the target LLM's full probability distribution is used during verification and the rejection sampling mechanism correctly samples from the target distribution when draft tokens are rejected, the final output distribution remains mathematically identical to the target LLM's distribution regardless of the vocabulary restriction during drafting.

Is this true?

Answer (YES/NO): YES